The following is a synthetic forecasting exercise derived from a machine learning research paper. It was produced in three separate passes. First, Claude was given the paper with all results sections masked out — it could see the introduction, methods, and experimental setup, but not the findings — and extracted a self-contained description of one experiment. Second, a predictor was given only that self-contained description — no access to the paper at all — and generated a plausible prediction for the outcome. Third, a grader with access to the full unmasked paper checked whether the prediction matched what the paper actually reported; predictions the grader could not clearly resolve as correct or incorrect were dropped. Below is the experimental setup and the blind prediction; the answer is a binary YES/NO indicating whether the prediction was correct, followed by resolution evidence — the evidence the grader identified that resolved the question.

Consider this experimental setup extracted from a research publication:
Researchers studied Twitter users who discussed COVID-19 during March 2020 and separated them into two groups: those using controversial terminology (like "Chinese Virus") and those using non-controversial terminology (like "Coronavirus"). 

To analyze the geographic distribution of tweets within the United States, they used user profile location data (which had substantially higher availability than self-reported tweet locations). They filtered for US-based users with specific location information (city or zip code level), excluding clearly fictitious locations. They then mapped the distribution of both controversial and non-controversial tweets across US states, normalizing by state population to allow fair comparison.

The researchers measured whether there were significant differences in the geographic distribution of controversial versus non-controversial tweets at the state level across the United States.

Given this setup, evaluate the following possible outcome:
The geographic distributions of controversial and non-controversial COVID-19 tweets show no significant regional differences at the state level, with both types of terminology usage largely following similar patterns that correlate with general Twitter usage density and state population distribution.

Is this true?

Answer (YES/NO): YES